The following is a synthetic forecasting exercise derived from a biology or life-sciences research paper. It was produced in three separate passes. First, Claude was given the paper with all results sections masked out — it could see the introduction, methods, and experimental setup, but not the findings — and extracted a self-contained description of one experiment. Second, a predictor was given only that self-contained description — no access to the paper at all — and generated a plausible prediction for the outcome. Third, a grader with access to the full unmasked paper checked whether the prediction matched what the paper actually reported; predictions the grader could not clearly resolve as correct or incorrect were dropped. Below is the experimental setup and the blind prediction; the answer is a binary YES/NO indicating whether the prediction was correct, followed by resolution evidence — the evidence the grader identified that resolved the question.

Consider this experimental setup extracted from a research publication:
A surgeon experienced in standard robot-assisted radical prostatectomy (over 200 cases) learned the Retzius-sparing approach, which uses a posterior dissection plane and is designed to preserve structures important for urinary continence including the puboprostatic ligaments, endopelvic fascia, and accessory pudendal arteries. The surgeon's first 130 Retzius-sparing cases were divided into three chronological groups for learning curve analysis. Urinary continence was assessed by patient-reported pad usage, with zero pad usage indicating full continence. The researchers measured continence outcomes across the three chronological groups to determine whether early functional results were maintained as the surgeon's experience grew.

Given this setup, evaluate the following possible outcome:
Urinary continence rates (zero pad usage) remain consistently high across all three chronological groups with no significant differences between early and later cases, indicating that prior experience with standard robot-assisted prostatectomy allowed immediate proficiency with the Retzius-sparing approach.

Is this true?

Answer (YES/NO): YES